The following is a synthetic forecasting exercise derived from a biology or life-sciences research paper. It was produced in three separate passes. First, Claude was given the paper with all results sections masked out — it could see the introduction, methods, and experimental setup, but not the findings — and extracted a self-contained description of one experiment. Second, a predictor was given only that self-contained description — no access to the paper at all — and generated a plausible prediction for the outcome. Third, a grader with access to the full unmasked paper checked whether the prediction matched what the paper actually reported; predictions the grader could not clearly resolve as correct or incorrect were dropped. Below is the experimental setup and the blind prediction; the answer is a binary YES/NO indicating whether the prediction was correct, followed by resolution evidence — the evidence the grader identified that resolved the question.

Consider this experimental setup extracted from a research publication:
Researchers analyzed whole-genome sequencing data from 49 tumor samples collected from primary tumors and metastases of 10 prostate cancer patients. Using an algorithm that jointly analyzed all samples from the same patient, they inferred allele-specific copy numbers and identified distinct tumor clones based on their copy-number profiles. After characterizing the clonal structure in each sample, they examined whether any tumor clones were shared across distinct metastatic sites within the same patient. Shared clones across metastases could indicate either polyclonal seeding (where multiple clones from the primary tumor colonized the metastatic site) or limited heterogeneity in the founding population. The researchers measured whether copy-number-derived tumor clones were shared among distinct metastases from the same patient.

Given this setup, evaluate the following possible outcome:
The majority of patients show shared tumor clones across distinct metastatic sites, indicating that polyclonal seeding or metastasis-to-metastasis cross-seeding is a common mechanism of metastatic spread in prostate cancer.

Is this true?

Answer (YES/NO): NO